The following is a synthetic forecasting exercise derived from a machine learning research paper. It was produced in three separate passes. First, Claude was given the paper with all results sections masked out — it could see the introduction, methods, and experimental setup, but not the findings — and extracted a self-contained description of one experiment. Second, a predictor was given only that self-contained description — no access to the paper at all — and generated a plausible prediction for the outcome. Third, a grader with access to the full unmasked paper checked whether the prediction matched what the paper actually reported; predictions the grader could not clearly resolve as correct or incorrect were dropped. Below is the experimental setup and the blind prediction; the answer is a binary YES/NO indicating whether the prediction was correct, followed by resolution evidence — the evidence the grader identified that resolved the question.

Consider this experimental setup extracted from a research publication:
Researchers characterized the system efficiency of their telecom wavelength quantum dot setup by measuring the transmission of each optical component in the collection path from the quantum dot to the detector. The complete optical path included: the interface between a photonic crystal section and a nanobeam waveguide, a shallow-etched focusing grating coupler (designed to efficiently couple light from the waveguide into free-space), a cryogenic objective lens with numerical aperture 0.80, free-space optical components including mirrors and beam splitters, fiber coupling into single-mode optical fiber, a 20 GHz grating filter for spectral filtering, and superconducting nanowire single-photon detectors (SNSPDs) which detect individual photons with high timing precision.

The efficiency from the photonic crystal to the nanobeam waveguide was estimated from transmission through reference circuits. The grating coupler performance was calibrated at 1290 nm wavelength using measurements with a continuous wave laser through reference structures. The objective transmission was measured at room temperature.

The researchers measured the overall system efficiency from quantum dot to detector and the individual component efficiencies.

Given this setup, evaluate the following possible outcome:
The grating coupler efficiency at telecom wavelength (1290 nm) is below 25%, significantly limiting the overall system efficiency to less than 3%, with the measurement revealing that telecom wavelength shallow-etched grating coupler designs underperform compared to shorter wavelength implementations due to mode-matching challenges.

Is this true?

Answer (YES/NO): NO